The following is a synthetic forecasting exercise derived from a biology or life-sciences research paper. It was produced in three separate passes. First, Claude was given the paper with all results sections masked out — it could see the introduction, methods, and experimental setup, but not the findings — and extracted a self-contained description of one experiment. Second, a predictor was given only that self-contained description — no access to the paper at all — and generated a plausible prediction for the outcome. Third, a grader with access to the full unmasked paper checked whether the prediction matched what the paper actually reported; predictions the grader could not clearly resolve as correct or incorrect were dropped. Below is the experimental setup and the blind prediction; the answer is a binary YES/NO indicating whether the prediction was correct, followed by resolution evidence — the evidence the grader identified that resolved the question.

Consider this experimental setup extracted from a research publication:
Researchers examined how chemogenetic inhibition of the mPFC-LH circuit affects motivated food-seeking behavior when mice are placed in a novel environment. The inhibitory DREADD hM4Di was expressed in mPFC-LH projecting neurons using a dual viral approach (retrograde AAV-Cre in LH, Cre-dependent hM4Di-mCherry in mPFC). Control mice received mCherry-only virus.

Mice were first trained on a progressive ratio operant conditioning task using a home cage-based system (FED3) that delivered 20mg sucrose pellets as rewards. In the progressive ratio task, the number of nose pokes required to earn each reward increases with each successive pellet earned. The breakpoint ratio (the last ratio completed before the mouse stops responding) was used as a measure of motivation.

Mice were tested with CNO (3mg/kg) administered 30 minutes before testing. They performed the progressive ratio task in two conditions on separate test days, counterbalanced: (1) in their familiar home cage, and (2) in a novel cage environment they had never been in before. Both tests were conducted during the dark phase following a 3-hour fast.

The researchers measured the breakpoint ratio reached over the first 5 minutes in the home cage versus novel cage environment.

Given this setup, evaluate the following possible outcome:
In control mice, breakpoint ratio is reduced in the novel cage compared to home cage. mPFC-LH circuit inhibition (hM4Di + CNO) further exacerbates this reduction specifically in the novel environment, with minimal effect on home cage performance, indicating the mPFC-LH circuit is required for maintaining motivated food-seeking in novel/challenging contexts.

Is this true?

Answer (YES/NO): NO